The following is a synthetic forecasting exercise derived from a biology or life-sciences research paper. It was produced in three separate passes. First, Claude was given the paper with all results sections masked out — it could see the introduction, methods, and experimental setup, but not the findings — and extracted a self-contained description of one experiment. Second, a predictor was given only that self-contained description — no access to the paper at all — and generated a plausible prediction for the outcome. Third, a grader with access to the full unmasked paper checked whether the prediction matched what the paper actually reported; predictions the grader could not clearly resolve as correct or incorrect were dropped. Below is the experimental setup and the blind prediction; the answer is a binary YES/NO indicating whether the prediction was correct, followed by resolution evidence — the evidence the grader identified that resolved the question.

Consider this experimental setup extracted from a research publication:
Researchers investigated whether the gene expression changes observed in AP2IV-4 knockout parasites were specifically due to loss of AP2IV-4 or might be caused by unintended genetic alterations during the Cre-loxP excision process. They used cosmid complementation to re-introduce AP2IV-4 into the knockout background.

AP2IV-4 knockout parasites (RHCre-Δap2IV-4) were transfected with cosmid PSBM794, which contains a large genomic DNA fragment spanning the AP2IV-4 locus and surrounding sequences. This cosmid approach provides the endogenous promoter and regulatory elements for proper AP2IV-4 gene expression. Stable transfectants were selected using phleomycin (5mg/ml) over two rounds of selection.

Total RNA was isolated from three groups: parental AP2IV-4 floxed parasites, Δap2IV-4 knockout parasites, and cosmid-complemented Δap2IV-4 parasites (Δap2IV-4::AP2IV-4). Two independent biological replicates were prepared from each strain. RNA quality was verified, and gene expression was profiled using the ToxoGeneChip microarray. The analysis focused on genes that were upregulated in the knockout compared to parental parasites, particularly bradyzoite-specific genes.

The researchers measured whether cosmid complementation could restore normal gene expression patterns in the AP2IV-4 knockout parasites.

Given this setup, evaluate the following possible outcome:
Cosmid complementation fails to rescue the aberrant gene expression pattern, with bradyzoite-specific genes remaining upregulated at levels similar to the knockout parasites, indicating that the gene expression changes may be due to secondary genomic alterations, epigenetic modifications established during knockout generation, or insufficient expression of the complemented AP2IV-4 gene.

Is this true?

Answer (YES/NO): NO